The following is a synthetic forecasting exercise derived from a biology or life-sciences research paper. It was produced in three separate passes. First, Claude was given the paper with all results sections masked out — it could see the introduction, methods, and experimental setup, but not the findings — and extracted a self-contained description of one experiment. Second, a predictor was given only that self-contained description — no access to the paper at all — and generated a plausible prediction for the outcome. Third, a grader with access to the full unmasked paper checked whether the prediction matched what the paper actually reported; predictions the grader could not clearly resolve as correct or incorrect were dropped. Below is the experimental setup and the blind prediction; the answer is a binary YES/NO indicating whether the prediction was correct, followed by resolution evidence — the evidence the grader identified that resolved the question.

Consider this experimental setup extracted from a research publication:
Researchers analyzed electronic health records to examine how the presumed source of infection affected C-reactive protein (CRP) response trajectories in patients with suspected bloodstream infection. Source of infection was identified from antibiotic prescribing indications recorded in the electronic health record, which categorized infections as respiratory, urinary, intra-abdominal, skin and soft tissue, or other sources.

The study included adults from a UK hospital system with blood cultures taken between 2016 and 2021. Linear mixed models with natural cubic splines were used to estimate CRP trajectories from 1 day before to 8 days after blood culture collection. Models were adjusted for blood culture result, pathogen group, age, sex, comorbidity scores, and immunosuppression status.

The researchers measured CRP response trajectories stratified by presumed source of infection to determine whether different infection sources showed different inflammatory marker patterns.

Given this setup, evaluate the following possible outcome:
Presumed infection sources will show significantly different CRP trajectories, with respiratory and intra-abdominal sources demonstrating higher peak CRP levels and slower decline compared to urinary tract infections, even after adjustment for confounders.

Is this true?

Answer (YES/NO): NO